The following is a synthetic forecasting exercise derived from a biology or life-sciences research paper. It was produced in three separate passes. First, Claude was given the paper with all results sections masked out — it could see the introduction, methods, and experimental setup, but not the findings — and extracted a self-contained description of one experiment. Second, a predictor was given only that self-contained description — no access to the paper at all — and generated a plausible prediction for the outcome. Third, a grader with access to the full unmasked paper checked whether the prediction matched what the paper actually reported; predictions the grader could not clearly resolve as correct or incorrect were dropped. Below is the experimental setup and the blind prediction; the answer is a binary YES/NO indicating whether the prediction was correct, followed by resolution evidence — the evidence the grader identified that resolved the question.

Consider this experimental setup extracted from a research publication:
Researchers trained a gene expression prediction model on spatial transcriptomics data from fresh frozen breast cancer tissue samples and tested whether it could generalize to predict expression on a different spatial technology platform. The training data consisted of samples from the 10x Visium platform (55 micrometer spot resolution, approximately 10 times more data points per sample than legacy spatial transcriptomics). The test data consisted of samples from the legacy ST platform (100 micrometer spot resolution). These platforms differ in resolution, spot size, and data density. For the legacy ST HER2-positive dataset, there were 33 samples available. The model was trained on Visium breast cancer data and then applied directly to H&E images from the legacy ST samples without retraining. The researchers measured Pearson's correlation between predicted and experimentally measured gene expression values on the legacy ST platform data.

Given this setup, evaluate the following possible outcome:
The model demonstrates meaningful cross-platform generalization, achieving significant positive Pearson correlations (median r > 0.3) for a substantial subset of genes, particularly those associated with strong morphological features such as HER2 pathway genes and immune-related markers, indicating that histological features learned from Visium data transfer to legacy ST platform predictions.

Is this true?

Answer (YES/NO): YES